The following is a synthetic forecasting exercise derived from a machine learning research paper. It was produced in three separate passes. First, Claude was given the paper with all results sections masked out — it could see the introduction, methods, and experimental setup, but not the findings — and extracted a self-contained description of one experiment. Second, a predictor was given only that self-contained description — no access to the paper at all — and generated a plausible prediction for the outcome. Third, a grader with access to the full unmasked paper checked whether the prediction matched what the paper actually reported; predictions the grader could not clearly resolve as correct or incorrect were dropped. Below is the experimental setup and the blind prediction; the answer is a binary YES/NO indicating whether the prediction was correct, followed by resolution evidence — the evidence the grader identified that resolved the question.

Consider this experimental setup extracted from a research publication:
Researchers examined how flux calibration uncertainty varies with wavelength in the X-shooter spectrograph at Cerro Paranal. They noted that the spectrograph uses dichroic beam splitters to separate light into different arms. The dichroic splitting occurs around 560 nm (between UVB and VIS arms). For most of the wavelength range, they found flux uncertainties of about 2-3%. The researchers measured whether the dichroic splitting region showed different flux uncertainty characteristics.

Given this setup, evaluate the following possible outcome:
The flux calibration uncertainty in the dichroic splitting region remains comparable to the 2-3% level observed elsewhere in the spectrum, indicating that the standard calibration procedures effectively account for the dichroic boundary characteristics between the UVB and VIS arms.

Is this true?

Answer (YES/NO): NO